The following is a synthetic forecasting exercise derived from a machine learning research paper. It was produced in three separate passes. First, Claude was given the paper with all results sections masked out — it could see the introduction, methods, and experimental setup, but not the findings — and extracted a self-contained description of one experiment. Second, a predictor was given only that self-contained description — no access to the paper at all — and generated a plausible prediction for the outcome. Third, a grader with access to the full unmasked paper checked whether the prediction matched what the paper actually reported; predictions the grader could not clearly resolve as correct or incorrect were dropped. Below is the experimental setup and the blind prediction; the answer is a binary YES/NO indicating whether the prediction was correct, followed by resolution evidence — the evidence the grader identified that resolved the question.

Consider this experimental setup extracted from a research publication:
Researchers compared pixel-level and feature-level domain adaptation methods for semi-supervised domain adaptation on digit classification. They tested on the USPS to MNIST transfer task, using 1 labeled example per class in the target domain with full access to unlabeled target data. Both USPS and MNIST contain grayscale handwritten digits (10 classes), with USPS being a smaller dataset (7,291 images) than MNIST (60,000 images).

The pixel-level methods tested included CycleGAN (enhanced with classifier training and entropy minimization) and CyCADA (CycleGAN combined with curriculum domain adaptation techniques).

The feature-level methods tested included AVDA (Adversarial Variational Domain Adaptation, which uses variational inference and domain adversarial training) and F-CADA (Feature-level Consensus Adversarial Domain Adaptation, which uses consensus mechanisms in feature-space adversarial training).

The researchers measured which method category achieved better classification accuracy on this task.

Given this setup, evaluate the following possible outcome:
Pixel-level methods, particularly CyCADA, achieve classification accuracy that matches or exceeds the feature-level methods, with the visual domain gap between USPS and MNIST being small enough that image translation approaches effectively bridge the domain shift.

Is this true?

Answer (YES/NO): NO